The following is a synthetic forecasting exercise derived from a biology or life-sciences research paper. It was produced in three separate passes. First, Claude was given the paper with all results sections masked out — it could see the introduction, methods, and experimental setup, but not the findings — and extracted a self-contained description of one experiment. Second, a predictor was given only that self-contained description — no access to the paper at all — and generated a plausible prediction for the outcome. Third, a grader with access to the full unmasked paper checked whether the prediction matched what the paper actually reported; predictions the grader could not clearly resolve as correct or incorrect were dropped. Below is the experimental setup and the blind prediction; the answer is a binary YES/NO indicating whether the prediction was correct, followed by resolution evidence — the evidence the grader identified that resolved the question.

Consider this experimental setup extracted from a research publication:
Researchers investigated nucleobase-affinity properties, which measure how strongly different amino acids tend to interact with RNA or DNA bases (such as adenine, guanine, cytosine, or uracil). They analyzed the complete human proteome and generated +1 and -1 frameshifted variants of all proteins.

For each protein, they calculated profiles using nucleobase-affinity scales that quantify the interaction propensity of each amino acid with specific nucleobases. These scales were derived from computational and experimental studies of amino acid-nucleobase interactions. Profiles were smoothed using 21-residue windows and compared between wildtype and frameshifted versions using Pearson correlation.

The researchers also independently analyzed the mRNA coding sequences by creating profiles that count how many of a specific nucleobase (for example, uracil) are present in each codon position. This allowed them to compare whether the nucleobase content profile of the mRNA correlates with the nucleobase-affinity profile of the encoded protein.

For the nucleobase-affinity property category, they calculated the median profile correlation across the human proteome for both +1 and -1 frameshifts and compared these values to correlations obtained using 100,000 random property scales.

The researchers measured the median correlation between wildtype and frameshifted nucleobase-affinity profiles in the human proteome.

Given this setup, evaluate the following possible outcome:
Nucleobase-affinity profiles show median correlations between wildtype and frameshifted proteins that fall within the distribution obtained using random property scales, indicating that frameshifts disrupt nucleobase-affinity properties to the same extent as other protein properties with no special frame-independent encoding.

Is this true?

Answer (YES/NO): NO